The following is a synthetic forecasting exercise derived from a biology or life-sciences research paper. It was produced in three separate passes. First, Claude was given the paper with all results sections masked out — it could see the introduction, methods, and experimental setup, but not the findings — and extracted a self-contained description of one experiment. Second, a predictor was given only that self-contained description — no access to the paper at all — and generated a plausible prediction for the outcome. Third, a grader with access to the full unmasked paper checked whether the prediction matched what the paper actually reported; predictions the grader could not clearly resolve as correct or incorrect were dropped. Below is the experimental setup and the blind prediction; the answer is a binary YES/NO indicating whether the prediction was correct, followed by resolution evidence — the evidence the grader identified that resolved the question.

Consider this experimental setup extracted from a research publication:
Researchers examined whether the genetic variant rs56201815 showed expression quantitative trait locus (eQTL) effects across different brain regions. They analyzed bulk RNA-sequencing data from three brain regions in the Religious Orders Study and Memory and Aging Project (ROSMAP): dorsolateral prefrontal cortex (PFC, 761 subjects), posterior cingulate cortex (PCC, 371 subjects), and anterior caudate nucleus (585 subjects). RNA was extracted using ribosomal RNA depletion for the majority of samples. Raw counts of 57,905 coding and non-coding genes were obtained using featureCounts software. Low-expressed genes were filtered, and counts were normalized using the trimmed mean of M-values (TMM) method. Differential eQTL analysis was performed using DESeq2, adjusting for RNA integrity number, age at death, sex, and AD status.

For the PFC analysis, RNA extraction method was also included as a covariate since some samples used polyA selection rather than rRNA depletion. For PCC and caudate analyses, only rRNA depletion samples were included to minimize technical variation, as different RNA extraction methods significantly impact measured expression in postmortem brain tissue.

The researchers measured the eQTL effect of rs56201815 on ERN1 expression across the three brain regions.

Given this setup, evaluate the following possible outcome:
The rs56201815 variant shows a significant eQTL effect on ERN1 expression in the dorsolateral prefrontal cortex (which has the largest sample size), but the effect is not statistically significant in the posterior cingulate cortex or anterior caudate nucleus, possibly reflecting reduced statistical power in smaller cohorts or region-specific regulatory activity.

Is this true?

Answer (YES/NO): NO